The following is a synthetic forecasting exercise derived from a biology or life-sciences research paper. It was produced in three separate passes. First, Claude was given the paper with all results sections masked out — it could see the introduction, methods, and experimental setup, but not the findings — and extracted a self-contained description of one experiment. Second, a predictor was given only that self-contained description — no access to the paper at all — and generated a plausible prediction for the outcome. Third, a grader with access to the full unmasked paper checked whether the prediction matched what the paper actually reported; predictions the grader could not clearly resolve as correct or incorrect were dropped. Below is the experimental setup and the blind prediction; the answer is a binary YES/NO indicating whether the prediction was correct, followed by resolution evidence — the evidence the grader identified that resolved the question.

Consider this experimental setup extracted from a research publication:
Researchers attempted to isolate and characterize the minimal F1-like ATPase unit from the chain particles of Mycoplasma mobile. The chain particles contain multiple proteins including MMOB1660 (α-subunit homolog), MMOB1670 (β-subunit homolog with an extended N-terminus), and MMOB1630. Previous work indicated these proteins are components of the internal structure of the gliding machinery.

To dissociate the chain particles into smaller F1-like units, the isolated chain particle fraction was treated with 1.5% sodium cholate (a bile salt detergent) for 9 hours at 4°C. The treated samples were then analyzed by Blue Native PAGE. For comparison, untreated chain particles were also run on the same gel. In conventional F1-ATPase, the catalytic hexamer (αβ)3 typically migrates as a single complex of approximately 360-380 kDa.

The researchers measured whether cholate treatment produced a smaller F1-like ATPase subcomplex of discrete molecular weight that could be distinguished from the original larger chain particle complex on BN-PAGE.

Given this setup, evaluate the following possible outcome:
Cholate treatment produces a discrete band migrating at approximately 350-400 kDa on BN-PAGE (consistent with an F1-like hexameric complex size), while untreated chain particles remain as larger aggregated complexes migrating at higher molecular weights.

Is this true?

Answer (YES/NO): NO